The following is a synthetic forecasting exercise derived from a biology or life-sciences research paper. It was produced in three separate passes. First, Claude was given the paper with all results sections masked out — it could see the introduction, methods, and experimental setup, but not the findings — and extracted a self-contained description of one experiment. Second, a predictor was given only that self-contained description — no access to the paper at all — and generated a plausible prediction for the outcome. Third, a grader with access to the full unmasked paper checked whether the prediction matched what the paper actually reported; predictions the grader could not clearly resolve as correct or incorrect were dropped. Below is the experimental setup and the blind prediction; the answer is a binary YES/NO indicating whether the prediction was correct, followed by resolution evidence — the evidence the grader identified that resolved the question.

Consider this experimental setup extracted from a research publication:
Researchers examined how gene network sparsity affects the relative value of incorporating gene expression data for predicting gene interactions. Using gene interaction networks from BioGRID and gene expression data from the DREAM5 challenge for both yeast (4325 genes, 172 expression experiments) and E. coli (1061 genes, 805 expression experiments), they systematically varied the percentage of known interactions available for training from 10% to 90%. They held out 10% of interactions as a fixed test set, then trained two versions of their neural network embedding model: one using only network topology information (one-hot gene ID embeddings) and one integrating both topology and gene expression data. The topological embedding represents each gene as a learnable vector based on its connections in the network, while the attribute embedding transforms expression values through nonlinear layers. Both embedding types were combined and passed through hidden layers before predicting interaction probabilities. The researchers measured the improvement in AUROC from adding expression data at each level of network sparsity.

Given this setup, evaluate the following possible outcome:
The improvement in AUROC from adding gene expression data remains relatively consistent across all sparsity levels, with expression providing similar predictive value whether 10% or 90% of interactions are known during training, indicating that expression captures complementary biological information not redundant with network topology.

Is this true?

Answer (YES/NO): NO